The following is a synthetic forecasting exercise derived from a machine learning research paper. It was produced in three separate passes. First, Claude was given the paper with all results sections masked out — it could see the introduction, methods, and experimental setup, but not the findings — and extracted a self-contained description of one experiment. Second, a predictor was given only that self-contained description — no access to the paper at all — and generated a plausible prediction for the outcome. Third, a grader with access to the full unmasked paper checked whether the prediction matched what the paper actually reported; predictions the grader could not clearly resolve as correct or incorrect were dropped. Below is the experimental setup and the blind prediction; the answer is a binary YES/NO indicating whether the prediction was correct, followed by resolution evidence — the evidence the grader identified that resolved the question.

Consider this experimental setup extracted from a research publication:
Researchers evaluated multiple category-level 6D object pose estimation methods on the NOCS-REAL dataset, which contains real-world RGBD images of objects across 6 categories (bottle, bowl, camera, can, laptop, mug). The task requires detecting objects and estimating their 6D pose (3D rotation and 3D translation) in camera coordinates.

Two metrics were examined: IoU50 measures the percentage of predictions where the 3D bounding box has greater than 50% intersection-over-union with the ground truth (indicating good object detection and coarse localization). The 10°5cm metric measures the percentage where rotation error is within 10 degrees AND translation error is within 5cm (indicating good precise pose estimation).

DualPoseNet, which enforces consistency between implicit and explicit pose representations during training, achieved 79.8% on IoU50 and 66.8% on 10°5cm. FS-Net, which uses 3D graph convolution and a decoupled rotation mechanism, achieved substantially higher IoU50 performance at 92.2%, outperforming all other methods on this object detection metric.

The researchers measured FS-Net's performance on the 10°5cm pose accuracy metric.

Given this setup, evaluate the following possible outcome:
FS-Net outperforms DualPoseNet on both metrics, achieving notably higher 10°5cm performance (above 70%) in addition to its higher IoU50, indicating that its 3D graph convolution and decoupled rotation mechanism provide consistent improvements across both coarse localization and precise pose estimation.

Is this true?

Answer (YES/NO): NO